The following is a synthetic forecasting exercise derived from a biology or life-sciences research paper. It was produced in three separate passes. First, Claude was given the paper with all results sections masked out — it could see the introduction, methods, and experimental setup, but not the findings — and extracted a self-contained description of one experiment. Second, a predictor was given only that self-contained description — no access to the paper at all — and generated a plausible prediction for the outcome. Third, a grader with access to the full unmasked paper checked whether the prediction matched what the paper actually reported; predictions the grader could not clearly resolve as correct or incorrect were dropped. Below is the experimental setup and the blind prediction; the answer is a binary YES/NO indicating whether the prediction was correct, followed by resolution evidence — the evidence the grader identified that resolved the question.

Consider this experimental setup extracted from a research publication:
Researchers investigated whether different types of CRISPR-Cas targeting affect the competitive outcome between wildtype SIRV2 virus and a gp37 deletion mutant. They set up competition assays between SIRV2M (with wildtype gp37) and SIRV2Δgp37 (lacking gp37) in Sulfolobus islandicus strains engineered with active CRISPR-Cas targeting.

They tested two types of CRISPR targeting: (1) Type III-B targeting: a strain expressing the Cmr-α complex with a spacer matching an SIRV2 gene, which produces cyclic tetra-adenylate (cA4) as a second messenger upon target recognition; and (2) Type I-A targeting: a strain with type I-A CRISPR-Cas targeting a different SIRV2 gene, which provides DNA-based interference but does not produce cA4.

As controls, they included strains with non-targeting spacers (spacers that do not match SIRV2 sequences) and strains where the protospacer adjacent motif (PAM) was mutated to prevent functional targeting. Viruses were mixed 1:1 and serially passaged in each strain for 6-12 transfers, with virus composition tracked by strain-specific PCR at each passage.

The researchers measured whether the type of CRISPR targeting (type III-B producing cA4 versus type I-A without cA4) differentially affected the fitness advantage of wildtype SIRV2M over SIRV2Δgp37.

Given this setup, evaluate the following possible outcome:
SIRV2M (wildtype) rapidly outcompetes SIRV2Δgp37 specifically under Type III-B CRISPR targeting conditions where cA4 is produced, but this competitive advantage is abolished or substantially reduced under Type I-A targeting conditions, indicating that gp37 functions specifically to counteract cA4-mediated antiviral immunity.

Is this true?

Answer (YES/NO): NO